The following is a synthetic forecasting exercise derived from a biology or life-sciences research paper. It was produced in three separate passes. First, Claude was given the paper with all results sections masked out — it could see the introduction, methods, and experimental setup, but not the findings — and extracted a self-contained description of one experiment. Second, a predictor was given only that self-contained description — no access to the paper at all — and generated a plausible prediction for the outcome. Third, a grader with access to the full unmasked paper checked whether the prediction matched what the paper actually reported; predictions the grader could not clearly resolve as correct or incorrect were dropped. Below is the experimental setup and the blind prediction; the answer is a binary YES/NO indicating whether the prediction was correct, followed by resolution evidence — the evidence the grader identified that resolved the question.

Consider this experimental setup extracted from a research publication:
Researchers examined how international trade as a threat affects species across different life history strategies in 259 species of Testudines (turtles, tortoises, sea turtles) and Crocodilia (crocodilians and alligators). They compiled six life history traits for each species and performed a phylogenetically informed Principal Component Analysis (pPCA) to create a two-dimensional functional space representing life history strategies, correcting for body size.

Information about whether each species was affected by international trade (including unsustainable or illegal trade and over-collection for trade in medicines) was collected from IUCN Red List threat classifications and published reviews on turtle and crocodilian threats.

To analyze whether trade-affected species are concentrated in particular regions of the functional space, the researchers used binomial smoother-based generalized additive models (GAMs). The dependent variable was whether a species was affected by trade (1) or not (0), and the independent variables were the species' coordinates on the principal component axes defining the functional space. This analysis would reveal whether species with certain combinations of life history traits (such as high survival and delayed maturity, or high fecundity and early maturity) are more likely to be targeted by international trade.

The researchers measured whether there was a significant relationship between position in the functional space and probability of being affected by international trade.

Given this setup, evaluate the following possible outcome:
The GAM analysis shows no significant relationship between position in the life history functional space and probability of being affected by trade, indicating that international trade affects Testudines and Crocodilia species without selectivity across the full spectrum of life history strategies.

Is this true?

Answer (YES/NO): YES